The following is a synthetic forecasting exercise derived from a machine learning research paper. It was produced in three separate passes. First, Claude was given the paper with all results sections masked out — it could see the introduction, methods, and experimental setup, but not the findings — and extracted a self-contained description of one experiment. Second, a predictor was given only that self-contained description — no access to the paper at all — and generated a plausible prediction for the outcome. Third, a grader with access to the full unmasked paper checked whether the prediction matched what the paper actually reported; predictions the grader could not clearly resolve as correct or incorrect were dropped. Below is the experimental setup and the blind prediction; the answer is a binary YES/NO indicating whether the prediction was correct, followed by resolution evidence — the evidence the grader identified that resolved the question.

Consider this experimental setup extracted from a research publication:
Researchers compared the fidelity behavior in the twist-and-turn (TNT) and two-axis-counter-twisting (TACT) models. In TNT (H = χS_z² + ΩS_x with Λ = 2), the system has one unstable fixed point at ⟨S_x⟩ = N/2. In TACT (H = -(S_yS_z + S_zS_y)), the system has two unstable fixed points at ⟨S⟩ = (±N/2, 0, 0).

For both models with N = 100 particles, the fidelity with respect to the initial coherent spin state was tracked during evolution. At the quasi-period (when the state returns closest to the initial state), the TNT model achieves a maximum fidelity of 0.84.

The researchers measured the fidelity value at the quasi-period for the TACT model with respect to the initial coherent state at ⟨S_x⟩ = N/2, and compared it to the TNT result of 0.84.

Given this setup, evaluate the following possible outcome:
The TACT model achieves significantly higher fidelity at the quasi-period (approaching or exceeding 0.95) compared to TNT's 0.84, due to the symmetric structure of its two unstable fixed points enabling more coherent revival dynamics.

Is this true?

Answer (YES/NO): NO